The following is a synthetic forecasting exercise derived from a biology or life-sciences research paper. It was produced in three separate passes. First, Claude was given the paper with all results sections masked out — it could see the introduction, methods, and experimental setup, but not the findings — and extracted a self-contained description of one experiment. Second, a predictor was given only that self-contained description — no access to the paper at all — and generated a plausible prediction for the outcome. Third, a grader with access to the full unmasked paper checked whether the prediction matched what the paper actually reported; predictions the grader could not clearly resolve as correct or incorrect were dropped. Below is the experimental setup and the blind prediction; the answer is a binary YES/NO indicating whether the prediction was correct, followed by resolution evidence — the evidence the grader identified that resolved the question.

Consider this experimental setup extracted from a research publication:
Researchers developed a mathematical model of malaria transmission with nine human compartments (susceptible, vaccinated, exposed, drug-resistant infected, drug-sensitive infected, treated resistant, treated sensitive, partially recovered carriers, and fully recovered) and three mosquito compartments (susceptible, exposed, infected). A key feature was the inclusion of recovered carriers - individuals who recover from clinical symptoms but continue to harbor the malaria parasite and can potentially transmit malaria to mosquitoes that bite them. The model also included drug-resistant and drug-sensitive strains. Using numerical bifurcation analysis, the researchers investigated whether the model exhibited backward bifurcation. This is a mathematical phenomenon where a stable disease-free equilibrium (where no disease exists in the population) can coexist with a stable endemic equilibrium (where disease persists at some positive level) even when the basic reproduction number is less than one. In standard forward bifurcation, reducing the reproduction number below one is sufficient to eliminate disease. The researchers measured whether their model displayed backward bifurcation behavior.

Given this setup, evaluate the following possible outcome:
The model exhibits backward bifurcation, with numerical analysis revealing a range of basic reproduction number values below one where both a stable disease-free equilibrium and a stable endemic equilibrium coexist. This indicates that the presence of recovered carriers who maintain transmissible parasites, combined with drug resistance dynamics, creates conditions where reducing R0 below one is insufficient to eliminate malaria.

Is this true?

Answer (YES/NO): YES